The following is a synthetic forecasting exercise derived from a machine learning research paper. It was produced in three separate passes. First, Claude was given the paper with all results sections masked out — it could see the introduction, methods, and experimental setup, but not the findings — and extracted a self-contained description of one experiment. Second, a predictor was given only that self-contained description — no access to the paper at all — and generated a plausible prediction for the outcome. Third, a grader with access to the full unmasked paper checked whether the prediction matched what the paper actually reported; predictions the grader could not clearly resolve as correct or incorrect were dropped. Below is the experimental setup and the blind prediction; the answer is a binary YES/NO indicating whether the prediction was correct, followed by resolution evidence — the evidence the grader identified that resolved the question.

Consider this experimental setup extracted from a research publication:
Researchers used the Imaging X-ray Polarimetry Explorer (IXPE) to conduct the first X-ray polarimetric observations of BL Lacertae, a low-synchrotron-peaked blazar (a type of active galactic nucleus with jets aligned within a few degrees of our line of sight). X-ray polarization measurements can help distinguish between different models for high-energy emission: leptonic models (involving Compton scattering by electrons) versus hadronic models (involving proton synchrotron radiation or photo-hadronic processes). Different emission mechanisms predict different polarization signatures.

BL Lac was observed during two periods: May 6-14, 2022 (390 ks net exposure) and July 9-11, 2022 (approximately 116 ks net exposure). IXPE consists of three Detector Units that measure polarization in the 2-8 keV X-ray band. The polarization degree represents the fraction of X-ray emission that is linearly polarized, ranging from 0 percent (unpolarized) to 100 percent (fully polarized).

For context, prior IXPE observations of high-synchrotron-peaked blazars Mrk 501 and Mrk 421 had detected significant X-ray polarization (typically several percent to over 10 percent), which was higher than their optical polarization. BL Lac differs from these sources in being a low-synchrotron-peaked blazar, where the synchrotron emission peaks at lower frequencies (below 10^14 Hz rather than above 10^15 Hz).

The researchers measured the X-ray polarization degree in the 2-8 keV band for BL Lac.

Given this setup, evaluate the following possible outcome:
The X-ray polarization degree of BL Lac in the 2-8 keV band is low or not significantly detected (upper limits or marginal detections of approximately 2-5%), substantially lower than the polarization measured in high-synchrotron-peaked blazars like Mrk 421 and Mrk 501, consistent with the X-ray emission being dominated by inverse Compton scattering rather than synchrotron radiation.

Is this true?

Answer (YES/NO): NO